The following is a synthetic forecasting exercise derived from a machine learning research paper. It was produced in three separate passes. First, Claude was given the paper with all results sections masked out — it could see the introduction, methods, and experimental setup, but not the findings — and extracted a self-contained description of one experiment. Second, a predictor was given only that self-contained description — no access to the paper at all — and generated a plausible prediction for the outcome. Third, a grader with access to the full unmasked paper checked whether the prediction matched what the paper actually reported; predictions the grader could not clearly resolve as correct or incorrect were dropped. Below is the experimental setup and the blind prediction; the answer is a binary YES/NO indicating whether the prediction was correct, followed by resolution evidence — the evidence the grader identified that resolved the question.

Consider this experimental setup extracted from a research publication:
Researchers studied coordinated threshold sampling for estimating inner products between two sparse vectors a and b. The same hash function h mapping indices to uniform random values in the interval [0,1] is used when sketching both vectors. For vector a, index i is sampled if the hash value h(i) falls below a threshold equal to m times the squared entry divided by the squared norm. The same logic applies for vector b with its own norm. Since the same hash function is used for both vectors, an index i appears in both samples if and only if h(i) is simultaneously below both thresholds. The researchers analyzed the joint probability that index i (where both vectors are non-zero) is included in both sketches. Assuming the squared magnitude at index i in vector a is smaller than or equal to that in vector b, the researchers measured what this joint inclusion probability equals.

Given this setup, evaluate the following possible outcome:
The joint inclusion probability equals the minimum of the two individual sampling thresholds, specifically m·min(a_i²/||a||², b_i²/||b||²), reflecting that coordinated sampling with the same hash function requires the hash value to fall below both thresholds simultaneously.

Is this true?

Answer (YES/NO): NO